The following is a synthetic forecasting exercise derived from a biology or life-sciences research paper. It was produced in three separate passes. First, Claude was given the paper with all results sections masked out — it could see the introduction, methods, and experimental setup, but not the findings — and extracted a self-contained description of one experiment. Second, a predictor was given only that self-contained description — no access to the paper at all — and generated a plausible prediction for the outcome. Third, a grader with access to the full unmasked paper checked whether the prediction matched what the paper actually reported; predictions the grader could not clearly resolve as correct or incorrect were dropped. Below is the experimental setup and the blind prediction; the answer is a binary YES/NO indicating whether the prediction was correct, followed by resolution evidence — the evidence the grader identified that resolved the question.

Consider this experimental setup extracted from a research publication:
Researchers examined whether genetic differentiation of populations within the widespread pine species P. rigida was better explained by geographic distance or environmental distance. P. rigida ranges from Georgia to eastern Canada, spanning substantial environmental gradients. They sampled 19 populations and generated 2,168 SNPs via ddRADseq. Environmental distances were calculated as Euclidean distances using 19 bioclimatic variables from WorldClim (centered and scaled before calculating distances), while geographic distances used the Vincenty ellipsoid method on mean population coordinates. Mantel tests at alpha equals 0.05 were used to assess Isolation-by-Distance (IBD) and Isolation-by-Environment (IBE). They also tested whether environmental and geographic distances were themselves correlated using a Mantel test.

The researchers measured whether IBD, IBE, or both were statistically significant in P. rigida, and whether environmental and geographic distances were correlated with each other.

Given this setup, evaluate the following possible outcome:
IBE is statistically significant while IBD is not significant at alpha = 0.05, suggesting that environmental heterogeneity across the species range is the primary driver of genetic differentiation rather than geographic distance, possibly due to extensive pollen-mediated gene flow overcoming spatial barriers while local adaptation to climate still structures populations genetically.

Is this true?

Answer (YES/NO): NO